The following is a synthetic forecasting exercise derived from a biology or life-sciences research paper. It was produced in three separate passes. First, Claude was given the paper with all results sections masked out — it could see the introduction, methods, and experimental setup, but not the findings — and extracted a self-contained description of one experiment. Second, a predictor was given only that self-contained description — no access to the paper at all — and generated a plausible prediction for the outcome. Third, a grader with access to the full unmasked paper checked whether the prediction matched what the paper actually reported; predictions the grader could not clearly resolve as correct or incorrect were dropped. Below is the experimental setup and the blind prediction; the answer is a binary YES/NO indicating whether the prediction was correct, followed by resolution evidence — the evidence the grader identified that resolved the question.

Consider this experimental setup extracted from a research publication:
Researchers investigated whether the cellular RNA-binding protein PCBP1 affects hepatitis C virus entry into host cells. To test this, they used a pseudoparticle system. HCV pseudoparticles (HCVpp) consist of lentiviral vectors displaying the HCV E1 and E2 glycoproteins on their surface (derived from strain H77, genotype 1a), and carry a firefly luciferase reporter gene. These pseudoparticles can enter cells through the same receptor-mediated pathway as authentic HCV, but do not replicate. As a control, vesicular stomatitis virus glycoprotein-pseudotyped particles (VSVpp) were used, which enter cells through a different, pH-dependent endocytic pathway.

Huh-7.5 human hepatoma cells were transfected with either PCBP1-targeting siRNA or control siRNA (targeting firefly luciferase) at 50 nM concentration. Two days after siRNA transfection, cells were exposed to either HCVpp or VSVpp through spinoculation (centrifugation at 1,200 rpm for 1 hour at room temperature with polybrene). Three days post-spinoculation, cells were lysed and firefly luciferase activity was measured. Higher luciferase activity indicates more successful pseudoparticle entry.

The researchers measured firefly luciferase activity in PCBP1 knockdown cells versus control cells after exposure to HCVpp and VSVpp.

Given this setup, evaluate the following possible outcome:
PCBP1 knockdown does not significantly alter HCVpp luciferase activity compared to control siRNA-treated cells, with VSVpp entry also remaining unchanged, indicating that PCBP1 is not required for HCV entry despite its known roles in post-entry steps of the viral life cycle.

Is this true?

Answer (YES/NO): YES